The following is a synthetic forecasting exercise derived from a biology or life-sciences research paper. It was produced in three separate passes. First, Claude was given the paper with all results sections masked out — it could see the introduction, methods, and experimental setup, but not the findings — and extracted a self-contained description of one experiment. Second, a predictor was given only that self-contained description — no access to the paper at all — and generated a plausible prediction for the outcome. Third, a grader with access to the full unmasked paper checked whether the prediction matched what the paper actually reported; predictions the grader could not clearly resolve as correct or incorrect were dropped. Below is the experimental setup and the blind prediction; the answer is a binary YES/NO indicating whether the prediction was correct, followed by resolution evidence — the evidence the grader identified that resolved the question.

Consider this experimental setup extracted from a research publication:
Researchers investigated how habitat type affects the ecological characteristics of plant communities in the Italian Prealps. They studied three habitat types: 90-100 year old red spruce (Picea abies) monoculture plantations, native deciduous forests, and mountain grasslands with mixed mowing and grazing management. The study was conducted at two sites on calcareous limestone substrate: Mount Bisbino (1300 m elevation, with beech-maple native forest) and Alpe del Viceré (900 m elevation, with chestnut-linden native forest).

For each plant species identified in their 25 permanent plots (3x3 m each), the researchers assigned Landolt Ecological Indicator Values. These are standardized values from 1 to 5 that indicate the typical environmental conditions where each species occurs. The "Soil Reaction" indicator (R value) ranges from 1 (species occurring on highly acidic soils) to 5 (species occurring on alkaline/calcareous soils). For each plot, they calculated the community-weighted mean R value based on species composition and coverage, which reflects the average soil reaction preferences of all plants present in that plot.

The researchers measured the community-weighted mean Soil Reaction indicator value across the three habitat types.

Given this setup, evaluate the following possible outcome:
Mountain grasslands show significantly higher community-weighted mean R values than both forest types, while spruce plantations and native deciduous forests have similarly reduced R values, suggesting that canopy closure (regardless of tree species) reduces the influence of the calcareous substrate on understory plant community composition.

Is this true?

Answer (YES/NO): NO